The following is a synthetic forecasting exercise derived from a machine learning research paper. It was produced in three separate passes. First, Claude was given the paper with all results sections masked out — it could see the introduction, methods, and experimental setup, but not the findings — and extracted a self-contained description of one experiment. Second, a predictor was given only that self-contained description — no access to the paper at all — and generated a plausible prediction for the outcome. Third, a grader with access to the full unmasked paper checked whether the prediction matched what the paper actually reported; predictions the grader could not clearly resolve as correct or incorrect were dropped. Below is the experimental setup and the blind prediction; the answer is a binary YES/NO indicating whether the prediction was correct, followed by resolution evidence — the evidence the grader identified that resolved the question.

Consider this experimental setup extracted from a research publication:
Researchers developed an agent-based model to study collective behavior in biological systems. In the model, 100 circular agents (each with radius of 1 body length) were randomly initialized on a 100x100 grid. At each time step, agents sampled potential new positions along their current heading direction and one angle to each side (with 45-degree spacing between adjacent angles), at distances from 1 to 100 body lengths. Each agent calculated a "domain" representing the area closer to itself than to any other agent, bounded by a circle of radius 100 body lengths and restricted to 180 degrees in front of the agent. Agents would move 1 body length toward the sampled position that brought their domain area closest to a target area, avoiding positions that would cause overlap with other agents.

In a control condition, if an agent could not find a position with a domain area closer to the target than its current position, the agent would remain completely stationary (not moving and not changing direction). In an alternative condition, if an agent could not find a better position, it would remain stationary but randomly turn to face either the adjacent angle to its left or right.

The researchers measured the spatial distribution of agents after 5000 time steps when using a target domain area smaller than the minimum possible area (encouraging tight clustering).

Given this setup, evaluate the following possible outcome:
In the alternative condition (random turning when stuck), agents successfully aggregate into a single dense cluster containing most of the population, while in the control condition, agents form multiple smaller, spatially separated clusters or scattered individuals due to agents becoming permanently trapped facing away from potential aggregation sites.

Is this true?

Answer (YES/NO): YES